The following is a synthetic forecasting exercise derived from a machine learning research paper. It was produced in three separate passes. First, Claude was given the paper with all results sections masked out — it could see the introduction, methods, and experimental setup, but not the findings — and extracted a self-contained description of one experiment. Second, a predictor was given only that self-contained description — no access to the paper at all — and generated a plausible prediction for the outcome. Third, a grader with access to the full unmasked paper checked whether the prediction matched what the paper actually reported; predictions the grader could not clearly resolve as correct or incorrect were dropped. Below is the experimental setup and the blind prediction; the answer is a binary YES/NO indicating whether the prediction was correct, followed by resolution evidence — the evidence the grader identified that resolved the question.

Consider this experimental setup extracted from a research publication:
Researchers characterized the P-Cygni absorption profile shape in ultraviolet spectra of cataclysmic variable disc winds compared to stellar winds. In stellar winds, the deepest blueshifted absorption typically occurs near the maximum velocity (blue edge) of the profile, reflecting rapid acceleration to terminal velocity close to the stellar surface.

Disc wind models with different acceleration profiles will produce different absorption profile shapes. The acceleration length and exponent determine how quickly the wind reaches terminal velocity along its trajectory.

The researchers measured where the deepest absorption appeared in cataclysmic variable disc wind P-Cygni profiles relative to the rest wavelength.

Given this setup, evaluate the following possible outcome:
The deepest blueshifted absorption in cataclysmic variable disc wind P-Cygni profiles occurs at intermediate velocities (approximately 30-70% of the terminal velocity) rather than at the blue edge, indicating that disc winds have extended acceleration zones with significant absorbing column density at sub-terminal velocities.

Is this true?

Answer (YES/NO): YES